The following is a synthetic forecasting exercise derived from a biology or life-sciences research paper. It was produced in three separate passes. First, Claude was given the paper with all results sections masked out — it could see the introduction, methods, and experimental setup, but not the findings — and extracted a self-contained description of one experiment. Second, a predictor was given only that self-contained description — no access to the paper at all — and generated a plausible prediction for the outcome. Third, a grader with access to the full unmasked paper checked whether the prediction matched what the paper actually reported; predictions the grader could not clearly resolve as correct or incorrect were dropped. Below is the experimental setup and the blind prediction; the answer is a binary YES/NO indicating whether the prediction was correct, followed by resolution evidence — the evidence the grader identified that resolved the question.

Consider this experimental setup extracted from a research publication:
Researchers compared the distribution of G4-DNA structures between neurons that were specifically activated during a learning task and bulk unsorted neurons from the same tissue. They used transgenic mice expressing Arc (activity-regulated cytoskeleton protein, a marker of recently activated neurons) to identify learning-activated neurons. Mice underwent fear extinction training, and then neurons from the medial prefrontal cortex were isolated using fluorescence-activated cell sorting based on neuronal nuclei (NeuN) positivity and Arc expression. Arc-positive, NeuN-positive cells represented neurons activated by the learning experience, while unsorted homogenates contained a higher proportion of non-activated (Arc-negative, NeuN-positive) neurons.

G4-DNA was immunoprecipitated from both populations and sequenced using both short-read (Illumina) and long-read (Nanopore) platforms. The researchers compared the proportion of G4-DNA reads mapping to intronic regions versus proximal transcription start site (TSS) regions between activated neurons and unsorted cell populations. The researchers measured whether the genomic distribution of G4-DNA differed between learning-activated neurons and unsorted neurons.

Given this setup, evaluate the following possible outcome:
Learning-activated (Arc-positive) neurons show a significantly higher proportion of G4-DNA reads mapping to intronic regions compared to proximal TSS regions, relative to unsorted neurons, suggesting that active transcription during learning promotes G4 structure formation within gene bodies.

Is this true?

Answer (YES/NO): YES